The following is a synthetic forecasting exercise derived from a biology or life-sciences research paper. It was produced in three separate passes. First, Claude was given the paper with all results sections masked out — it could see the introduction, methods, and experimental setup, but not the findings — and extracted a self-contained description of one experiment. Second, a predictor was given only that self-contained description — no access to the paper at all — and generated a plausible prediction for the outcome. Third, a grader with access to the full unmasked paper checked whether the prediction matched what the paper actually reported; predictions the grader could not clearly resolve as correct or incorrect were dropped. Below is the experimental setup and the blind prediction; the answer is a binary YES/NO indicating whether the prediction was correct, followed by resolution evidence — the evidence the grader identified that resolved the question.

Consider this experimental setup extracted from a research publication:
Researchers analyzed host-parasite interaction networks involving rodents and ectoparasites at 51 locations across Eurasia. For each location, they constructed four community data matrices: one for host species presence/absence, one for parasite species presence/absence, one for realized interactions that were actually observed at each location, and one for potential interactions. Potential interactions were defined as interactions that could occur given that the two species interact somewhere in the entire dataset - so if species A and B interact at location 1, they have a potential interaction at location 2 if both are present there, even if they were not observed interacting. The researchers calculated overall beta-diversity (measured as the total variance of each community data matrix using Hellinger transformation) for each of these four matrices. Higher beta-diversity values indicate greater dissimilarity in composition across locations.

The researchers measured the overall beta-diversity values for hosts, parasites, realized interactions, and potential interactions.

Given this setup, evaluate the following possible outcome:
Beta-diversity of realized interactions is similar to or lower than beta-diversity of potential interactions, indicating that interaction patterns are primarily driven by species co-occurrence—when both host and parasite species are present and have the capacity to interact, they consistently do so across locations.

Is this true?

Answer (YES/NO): NO